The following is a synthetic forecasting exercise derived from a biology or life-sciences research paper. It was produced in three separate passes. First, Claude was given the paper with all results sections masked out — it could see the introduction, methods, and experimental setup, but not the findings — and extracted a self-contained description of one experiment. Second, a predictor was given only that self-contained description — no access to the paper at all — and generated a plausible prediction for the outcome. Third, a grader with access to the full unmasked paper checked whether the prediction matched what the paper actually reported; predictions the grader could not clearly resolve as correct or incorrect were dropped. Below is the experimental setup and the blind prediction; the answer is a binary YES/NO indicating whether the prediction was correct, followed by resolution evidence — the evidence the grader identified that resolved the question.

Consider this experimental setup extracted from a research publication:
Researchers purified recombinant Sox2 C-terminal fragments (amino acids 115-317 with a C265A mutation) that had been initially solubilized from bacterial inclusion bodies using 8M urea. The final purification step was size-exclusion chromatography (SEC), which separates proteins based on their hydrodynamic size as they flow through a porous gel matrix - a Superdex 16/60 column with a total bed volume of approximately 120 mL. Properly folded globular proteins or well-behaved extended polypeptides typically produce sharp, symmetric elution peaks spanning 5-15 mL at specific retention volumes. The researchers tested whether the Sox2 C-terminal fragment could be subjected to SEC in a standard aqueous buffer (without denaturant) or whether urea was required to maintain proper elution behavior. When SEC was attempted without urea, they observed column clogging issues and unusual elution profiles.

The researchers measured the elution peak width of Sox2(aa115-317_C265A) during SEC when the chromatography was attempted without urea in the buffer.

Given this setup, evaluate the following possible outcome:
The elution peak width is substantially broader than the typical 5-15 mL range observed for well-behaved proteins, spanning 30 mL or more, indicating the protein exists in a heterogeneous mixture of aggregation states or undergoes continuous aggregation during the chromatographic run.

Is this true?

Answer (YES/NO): YES